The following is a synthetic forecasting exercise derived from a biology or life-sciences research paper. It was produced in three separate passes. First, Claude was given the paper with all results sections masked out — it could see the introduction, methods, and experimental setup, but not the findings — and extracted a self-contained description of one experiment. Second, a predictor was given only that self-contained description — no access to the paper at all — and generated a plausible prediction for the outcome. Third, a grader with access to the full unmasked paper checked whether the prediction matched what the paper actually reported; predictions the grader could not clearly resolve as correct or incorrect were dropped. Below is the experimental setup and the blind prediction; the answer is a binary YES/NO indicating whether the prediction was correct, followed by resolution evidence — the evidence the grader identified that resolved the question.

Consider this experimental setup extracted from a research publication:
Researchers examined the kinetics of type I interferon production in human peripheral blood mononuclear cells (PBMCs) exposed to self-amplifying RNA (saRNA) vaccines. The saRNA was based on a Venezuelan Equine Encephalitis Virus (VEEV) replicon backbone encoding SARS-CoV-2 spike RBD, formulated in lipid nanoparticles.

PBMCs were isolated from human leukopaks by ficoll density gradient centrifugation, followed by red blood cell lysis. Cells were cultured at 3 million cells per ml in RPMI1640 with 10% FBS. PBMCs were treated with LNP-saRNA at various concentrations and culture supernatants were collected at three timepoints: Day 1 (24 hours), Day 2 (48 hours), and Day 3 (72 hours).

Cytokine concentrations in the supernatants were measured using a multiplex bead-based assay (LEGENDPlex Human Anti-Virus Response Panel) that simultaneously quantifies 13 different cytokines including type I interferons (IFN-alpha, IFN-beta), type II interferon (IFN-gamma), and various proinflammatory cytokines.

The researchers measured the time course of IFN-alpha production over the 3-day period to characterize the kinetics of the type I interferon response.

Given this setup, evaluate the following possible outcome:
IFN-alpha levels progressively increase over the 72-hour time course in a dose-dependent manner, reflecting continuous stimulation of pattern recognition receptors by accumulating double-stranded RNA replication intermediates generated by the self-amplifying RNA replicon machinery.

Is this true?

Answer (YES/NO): NO